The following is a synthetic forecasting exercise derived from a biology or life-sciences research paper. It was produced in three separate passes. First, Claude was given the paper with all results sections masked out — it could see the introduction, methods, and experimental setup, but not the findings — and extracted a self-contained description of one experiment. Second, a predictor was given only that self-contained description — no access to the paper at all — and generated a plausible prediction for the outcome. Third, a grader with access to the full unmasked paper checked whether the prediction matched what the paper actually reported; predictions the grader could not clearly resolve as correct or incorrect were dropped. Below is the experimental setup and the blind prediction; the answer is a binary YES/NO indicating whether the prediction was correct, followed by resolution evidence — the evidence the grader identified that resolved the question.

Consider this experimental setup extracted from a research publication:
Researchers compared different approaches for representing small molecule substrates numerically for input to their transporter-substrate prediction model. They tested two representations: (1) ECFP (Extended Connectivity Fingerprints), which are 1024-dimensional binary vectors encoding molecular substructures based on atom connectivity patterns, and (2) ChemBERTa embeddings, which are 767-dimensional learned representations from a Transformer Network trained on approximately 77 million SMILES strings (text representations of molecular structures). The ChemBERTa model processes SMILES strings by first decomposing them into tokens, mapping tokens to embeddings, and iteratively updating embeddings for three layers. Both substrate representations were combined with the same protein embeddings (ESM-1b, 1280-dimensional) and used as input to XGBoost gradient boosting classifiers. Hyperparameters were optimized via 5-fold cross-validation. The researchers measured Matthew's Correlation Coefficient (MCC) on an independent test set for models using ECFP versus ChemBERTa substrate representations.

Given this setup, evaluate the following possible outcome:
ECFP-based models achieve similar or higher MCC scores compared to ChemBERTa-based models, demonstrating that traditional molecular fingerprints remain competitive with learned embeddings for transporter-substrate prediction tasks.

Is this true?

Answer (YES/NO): NO